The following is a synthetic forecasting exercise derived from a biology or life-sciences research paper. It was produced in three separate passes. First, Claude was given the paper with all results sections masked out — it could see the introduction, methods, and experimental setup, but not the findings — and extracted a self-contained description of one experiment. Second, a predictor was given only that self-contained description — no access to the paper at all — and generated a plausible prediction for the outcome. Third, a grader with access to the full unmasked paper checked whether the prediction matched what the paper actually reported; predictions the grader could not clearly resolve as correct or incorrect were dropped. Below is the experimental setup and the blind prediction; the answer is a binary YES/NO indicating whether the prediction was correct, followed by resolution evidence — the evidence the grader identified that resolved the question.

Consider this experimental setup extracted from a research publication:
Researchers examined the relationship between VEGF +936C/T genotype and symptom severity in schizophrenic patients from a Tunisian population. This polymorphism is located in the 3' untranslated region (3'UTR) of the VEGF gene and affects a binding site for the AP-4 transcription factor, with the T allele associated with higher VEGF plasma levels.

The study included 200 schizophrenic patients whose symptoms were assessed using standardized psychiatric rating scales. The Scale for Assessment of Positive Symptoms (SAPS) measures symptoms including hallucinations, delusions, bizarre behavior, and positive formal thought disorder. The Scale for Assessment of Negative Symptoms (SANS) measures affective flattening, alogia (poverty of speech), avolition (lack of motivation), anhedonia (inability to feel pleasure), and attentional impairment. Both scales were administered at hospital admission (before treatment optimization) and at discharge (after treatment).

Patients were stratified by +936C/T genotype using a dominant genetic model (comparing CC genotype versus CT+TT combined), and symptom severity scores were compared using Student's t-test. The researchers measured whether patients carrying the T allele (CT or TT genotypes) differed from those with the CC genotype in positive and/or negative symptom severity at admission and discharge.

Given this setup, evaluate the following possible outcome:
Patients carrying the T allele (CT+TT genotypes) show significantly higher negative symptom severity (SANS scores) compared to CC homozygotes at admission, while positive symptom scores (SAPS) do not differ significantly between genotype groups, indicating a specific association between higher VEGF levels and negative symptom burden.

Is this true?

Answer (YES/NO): NO